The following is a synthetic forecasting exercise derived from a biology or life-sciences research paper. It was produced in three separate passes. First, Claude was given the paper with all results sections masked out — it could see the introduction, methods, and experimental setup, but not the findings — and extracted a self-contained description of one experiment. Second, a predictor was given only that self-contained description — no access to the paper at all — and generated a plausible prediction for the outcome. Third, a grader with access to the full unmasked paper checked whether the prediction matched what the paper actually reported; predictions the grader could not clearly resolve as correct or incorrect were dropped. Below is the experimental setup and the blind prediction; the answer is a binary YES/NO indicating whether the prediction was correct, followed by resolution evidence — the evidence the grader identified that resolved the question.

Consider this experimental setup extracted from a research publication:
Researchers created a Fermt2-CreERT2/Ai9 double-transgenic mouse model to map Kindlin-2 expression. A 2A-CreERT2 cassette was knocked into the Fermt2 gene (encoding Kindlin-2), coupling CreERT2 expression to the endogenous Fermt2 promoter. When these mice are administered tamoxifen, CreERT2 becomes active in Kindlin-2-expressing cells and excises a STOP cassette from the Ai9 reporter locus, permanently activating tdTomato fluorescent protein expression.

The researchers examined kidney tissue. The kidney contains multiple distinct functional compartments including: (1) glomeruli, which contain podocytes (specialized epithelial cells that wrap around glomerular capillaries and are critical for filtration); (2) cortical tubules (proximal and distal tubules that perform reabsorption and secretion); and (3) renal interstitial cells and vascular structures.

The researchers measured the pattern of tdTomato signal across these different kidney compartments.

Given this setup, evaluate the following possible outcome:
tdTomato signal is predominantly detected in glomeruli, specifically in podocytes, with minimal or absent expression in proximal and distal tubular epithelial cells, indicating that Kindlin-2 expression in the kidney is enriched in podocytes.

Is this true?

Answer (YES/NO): NO